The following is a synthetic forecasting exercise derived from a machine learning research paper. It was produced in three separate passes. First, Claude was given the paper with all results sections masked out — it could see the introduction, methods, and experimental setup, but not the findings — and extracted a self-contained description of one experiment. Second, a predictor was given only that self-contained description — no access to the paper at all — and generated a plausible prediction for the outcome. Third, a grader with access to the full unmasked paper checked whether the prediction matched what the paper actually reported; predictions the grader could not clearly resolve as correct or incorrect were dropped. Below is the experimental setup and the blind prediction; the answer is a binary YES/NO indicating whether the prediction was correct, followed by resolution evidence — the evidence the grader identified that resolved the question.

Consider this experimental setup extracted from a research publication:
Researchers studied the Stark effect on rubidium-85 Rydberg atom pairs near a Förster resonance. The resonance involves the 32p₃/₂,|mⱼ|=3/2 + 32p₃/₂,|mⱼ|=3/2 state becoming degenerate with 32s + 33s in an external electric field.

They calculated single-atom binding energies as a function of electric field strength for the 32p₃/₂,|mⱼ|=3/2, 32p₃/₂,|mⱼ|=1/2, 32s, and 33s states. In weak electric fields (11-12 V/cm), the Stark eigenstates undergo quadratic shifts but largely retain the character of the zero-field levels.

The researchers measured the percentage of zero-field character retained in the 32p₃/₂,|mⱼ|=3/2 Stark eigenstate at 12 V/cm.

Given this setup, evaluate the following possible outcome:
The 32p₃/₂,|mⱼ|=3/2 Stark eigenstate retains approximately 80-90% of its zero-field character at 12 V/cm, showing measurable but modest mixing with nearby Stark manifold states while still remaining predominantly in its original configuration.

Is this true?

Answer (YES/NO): NO